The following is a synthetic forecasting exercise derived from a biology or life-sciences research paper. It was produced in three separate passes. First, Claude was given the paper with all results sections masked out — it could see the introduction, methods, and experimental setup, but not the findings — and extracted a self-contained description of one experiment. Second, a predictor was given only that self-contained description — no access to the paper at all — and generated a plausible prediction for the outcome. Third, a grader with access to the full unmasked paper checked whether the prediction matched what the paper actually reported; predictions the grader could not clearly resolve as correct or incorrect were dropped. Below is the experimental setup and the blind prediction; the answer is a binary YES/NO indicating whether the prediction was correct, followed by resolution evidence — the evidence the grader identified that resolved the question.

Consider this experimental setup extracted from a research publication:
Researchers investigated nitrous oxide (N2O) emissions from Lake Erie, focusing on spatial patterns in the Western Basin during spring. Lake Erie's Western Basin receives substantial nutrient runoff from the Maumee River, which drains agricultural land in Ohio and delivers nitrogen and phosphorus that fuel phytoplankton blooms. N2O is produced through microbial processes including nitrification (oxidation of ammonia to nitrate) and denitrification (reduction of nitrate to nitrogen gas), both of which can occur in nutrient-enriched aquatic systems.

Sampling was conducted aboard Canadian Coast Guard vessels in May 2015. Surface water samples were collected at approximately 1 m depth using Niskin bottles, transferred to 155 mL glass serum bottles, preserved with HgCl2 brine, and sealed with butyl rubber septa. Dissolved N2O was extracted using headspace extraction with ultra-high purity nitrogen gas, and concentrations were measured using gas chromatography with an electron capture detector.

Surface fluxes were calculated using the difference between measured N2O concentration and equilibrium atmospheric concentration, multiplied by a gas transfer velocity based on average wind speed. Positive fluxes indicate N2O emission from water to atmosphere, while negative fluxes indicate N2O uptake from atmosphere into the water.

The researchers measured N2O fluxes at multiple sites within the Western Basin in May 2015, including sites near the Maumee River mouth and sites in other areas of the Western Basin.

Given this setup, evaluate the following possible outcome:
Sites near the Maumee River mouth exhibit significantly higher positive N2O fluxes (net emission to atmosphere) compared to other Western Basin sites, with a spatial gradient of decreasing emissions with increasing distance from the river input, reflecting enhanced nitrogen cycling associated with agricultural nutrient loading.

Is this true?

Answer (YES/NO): YES